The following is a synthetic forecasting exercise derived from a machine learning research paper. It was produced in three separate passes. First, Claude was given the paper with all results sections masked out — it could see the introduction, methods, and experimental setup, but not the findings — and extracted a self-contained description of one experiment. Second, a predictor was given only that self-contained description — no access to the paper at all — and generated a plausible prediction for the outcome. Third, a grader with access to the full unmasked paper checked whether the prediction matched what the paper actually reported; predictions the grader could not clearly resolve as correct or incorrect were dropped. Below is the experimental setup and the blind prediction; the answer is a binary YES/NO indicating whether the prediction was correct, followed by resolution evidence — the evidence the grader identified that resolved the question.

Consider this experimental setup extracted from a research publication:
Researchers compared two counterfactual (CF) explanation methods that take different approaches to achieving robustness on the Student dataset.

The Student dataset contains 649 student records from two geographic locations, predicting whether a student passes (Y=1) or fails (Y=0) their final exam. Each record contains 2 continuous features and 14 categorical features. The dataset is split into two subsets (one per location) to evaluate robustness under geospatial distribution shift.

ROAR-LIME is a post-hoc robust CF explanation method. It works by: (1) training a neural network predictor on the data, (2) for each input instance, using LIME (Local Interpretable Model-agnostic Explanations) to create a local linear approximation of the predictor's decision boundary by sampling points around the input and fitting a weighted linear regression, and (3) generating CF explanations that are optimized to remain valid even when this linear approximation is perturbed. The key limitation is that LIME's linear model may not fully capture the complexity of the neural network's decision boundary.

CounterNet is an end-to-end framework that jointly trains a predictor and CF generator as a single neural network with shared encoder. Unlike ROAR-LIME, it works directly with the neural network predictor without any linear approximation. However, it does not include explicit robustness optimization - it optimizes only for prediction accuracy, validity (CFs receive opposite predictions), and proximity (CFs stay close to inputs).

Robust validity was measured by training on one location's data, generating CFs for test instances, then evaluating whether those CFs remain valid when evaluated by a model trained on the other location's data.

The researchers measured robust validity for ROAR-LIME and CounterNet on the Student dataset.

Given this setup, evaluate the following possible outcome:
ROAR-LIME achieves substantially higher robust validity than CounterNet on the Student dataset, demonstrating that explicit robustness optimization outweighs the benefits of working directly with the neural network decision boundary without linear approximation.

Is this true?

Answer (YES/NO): NO